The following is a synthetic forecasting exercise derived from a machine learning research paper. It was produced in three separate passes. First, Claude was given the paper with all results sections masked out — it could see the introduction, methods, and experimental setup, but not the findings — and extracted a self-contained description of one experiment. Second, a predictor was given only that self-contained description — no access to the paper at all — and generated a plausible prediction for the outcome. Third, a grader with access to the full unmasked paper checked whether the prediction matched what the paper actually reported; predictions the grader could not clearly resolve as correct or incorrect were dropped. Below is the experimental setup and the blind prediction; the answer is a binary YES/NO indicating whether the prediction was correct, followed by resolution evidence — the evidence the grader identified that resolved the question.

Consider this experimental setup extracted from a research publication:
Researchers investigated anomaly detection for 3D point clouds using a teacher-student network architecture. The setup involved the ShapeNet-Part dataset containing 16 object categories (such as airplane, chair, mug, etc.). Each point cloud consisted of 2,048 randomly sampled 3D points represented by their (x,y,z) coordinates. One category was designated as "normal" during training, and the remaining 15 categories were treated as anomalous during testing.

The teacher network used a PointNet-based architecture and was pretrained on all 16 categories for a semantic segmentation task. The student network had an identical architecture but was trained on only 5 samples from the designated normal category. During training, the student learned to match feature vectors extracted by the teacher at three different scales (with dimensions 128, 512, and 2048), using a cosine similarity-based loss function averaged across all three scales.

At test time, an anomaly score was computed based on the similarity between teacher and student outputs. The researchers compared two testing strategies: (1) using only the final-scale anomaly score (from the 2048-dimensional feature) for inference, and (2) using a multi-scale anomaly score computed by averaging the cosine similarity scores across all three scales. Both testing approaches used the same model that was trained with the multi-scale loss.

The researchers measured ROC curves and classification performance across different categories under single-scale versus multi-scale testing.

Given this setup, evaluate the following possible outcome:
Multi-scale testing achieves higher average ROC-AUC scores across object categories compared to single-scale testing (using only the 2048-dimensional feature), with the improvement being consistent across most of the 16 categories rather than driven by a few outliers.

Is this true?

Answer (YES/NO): NO